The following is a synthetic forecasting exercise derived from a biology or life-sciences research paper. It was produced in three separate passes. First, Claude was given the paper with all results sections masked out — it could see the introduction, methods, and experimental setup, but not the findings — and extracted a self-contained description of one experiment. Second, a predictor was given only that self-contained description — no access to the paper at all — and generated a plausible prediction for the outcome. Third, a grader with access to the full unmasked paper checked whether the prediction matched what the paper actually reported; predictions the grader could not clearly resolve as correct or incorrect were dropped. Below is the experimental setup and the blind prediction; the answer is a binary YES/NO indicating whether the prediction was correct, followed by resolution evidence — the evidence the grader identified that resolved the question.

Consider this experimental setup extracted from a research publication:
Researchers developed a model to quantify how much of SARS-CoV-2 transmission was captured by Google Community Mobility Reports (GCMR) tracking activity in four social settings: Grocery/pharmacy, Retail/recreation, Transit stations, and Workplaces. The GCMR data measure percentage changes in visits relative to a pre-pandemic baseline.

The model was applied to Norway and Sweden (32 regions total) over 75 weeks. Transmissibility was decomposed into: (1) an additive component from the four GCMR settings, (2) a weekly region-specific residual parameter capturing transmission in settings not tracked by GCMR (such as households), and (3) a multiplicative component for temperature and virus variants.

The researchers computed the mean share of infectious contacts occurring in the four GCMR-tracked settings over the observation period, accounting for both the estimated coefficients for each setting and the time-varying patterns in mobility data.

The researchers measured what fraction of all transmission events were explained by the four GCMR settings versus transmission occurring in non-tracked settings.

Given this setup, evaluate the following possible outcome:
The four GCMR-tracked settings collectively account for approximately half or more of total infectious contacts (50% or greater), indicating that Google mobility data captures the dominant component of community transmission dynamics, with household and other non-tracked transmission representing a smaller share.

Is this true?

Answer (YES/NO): NO